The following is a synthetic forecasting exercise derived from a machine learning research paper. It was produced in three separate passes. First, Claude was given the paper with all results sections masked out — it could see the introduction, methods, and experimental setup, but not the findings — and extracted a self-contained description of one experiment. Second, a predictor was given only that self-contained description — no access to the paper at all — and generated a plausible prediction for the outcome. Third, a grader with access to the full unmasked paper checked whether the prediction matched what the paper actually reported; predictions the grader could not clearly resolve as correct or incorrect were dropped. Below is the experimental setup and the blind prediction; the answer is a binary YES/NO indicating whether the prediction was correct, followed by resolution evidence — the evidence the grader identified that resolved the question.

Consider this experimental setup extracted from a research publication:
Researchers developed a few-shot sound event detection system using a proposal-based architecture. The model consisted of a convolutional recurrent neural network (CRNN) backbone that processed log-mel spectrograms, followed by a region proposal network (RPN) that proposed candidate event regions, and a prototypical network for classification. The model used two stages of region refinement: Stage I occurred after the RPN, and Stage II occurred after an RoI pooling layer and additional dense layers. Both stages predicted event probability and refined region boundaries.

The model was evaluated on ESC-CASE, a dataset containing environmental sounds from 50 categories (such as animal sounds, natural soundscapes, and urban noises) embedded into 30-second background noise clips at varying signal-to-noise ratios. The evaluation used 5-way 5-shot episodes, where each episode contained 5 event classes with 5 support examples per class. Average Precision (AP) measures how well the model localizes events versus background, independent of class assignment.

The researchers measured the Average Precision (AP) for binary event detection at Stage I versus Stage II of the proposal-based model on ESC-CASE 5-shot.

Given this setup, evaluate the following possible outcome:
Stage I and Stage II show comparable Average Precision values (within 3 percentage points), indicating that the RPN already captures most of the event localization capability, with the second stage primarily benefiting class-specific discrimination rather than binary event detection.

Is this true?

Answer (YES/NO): NO